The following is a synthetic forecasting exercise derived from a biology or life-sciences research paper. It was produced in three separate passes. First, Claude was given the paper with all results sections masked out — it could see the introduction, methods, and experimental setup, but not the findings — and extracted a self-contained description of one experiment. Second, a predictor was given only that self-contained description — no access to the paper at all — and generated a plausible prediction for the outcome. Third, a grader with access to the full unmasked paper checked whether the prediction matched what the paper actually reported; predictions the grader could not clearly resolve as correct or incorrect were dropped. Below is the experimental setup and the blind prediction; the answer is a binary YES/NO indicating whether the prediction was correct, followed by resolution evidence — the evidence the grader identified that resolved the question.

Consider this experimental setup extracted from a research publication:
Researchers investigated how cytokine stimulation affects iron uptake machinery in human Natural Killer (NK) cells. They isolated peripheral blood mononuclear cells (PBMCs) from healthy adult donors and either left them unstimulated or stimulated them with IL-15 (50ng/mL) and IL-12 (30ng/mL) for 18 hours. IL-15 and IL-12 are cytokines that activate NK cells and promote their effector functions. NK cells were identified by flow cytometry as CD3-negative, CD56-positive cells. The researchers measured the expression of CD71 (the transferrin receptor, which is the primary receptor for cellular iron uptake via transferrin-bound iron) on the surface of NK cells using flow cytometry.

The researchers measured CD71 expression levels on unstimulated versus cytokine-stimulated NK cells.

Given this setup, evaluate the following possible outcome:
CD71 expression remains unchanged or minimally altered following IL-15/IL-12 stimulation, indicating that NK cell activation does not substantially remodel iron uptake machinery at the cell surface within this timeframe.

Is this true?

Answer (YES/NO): NO